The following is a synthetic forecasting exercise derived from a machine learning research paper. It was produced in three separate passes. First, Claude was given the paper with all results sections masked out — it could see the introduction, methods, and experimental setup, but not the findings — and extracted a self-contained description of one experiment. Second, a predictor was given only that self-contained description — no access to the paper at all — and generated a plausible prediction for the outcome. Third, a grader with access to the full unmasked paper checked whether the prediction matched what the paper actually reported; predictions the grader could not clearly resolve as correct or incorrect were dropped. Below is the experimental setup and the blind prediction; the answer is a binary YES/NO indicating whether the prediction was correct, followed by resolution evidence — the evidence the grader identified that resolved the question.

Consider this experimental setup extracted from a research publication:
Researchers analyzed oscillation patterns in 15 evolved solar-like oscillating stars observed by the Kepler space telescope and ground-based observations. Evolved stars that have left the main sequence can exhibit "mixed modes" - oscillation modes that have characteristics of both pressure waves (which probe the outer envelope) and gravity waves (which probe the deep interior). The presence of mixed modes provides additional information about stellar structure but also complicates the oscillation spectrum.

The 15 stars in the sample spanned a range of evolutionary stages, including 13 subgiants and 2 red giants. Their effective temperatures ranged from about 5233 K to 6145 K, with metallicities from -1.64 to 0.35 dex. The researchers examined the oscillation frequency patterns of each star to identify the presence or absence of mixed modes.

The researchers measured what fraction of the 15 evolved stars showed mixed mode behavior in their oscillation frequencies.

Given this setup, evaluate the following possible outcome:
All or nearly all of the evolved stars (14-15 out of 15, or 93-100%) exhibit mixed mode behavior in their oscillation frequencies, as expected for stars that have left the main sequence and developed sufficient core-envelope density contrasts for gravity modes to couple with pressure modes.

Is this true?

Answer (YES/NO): NO